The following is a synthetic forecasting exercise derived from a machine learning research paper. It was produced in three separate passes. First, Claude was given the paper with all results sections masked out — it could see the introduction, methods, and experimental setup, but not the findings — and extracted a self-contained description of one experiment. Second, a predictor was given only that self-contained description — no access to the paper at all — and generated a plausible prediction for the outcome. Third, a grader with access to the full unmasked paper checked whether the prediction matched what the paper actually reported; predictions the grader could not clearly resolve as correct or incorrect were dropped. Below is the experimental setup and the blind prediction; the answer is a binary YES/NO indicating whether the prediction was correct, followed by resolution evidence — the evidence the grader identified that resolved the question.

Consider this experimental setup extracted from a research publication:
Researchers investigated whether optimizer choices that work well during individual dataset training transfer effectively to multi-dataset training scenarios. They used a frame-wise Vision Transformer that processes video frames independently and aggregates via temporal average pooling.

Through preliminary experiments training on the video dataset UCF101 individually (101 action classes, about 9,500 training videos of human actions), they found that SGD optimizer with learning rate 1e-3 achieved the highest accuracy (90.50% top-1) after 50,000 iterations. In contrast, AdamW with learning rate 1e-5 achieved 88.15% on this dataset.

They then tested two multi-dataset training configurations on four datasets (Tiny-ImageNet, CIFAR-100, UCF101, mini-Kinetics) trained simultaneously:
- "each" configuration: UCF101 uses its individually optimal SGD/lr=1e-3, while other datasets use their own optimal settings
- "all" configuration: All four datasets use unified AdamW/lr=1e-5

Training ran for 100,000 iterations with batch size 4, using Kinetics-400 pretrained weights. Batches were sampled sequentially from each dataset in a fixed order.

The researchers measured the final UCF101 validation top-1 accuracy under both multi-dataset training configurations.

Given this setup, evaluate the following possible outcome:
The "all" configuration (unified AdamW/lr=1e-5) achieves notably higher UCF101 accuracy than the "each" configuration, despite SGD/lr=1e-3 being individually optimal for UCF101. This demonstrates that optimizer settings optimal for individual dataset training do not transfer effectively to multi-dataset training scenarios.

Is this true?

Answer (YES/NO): YES